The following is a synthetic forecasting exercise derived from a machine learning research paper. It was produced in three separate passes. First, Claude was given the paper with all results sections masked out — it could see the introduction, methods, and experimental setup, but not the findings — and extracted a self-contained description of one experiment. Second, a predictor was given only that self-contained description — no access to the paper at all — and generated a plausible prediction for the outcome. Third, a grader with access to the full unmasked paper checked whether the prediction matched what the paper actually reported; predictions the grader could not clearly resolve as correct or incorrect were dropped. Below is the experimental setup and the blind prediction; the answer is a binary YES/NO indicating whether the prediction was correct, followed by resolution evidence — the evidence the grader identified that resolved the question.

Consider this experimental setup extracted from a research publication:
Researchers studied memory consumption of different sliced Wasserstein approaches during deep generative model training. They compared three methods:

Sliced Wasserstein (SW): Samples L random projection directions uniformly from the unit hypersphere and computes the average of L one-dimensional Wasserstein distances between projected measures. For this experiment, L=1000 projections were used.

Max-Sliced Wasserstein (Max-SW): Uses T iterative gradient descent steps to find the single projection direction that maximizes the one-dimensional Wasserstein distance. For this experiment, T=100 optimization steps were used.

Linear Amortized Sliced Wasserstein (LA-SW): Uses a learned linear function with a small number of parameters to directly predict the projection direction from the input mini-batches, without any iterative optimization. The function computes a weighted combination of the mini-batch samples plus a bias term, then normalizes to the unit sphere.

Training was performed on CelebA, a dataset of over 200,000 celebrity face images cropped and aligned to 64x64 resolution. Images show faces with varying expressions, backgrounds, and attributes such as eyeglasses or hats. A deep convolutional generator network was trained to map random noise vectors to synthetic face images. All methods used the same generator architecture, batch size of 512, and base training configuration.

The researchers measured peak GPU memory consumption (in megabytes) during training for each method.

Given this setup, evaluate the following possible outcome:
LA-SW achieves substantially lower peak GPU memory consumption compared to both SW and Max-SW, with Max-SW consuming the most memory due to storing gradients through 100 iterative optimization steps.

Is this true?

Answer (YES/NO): NO